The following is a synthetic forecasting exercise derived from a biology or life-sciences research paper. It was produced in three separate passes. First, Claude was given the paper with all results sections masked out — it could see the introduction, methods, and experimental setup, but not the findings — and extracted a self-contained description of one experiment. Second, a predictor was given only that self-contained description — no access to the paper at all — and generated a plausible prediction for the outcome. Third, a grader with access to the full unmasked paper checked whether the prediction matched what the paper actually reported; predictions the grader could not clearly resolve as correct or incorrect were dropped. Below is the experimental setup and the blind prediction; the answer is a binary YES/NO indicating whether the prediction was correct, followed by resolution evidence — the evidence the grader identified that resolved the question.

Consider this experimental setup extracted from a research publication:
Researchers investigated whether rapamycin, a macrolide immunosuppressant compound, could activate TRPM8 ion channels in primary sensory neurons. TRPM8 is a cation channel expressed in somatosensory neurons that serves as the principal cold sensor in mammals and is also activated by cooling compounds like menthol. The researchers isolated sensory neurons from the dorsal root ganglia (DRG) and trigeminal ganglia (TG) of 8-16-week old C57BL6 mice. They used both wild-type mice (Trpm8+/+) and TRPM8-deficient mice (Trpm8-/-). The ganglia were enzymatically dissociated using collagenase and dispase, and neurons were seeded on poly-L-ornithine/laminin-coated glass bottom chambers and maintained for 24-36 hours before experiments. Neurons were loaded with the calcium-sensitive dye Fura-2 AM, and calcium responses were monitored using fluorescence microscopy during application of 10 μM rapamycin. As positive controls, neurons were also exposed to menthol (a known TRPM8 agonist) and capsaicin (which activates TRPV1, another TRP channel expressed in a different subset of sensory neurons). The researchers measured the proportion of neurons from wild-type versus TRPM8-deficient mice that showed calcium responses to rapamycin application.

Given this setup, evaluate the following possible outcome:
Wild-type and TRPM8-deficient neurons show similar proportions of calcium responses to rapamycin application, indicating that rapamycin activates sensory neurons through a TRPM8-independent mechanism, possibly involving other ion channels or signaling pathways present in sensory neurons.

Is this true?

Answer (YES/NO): NO